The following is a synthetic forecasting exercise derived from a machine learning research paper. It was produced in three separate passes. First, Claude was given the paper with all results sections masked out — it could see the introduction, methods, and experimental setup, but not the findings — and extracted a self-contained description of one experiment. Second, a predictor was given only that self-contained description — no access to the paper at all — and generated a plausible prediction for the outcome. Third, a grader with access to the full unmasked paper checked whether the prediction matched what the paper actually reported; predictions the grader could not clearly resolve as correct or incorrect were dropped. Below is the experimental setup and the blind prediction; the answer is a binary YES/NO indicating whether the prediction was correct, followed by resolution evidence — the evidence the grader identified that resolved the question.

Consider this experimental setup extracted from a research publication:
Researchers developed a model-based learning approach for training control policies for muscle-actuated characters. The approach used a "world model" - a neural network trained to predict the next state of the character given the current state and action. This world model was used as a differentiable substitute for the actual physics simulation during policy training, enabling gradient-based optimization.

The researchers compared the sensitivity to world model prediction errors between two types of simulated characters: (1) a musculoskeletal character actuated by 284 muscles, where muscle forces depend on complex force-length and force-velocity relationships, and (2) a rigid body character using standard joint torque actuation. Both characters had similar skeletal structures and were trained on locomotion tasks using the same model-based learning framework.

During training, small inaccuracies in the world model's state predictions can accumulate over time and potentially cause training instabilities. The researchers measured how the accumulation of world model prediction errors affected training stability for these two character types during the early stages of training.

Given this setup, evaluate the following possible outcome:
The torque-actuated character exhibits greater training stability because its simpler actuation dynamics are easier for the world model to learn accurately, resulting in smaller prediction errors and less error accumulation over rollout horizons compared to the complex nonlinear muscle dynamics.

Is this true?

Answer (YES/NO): NO